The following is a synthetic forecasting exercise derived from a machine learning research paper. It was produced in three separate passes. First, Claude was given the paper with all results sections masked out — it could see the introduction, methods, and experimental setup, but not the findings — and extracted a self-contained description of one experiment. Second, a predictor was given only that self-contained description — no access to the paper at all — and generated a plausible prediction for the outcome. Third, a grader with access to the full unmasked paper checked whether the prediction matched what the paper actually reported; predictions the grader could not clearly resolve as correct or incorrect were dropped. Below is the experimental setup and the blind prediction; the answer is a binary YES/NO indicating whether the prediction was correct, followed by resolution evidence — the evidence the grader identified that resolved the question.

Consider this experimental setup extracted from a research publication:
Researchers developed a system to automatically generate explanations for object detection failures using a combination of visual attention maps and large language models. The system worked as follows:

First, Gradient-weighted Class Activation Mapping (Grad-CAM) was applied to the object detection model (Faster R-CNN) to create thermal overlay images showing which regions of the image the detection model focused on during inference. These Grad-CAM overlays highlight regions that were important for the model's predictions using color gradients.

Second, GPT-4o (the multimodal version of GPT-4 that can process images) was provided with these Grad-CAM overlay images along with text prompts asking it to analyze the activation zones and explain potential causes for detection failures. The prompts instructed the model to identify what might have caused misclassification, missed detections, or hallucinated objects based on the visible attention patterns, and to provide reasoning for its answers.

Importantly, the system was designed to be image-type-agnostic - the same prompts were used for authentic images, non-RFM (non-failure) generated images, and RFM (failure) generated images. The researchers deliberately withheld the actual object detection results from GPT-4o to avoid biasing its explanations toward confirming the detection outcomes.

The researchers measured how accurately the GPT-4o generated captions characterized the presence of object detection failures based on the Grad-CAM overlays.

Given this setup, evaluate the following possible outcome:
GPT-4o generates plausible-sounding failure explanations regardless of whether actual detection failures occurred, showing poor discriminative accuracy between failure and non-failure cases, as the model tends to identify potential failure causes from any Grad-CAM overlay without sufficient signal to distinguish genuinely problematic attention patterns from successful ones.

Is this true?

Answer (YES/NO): YES